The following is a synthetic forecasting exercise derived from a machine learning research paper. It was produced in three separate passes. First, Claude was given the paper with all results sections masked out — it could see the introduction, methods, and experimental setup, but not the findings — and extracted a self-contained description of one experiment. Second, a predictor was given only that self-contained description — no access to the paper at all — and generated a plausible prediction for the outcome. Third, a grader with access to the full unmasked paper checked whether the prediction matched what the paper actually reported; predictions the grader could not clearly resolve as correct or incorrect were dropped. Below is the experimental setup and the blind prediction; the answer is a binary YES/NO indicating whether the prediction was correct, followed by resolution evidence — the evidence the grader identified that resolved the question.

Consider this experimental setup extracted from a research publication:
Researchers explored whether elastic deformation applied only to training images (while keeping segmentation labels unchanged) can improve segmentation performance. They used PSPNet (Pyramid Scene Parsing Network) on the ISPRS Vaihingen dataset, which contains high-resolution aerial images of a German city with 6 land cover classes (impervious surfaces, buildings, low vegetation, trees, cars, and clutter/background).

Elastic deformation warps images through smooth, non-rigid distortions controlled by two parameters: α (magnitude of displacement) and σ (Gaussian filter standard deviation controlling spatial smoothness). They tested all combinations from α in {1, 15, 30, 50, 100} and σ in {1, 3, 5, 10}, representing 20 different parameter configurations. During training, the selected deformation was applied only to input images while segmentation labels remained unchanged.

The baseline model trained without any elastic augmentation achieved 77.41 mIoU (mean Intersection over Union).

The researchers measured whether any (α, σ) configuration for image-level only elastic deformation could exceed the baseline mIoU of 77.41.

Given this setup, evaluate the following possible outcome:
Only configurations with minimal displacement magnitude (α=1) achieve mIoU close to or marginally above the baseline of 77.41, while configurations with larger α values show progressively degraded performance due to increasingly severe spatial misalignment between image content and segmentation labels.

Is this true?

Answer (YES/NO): NO